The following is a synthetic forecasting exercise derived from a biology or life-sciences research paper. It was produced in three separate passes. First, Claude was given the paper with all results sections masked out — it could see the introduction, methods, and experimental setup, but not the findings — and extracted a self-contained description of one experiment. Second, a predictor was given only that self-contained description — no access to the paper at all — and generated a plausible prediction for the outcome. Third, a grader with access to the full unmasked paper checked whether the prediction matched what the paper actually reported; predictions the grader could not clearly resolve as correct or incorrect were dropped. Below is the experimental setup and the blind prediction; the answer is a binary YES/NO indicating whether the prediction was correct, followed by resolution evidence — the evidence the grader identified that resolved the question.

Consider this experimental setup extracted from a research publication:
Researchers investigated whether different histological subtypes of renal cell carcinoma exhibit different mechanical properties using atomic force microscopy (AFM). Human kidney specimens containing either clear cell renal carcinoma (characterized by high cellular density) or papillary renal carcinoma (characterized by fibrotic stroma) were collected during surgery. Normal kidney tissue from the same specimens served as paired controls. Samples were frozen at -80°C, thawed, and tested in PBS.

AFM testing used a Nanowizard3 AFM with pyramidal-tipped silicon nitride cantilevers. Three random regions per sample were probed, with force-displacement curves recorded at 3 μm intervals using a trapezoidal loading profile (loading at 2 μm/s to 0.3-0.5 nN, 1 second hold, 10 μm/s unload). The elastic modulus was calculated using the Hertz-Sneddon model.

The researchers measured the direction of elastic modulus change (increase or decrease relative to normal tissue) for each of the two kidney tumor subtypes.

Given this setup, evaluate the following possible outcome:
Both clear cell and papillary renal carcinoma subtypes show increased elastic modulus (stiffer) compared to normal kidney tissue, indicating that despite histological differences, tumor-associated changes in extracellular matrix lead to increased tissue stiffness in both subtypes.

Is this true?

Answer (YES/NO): NO